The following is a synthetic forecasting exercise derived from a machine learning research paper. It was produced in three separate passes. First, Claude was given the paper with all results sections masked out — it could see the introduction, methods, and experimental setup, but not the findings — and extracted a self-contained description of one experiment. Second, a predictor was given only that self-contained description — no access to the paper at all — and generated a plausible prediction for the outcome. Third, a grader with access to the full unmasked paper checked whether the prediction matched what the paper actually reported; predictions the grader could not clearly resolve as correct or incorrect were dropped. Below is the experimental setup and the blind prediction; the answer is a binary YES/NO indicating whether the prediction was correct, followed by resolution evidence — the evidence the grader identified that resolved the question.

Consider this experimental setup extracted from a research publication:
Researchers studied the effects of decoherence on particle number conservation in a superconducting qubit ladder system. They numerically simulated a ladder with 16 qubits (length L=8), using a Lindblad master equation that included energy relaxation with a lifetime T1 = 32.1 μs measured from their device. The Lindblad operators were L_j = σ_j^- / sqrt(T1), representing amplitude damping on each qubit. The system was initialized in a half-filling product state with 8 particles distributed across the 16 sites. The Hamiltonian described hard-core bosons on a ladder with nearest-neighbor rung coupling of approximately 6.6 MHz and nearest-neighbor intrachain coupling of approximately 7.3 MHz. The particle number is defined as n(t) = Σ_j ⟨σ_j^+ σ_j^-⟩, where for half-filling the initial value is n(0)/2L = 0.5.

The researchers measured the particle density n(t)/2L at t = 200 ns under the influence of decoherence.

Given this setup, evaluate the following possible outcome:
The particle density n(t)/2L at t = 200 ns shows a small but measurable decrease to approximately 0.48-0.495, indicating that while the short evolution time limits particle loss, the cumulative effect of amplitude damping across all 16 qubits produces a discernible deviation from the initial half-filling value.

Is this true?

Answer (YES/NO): NO